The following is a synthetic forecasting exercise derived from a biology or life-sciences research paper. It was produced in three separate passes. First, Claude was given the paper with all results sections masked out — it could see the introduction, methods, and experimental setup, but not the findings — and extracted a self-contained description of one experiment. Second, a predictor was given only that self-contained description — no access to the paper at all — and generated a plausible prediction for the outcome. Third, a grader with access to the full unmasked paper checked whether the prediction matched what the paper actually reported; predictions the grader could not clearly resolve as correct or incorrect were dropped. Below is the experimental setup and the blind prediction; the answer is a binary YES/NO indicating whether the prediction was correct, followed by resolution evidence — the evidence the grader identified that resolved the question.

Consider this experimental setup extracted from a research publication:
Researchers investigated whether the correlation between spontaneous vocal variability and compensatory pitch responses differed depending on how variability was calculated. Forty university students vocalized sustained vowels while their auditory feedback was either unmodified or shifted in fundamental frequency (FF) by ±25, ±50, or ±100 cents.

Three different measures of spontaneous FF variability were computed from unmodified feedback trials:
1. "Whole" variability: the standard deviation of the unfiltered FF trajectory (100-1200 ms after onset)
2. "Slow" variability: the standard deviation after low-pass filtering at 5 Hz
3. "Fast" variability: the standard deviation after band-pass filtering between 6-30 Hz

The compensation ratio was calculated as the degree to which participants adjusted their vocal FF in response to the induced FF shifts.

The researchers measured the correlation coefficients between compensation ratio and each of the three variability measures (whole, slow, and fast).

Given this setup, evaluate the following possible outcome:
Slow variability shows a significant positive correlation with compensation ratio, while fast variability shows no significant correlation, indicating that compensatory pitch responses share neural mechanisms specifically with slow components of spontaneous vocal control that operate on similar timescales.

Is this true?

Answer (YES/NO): YES